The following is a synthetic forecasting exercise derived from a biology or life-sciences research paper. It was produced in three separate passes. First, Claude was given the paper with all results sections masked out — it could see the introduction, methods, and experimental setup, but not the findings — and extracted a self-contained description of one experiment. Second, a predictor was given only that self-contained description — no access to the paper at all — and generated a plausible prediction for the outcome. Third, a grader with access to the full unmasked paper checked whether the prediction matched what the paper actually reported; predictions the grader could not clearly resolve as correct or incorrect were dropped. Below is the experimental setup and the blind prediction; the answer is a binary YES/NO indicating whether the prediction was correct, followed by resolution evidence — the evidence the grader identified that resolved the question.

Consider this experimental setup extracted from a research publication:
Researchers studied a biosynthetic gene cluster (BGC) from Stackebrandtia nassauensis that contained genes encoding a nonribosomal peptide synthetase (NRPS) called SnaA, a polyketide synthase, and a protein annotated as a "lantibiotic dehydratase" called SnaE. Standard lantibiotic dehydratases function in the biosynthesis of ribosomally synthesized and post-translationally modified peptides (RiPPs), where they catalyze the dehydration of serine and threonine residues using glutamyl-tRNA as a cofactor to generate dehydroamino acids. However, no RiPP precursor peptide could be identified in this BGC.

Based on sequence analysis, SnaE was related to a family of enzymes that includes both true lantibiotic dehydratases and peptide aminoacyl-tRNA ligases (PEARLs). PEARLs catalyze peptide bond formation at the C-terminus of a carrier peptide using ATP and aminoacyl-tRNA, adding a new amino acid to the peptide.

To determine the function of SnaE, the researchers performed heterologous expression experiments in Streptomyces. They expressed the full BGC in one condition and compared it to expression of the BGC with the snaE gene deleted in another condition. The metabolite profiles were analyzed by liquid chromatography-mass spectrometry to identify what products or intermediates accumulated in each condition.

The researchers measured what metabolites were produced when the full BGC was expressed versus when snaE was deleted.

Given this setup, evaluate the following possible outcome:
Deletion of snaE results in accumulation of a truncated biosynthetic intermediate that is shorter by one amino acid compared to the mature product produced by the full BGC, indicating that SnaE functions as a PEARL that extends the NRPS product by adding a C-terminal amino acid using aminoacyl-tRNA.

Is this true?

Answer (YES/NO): YES